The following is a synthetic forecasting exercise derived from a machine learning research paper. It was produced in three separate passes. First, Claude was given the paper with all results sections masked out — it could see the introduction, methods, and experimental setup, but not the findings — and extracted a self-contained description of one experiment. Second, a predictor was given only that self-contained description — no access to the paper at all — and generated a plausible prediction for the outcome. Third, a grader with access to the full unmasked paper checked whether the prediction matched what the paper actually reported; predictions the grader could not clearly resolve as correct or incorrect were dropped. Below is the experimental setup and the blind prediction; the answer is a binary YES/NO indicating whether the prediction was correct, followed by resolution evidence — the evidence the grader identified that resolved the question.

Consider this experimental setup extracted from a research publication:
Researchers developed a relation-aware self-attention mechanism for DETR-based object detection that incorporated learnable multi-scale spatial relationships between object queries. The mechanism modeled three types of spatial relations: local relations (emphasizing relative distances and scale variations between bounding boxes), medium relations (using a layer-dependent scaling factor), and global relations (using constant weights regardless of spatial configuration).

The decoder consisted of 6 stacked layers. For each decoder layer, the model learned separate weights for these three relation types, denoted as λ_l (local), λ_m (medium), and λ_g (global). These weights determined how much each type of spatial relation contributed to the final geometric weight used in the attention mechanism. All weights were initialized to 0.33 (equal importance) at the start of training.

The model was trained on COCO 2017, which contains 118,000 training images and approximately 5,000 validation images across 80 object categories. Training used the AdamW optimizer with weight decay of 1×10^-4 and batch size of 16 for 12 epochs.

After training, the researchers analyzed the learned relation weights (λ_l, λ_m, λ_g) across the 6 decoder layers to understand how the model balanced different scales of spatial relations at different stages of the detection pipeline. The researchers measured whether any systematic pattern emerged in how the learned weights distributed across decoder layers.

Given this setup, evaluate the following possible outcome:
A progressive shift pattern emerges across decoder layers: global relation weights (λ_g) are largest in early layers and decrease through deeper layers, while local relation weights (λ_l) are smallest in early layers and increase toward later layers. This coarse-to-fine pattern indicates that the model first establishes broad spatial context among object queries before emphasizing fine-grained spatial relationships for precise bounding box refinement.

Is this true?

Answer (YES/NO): NO